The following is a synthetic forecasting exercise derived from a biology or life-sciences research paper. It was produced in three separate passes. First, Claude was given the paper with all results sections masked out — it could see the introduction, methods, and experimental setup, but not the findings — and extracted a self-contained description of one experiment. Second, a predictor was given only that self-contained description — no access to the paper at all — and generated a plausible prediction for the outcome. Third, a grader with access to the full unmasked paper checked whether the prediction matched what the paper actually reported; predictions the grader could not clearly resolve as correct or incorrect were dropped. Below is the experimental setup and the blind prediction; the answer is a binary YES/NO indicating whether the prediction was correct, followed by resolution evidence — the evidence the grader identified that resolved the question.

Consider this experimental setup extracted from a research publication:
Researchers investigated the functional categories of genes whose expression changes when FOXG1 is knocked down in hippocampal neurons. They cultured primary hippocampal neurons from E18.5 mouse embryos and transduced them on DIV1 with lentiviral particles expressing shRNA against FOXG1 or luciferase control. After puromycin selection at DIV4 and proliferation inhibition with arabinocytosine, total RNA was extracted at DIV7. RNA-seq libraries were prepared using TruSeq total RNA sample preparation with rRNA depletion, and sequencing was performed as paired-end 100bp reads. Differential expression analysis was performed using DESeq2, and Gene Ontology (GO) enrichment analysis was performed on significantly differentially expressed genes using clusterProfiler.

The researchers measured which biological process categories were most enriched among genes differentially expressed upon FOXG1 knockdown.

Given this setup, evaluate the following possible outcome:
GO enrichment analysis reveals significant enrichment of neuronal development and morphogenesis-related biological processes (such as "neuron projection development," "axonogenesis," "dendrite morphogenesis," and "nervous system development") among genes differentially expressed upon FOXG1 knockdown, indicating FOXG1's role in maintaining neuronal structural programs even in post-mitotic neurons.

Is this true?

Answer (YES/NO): YES